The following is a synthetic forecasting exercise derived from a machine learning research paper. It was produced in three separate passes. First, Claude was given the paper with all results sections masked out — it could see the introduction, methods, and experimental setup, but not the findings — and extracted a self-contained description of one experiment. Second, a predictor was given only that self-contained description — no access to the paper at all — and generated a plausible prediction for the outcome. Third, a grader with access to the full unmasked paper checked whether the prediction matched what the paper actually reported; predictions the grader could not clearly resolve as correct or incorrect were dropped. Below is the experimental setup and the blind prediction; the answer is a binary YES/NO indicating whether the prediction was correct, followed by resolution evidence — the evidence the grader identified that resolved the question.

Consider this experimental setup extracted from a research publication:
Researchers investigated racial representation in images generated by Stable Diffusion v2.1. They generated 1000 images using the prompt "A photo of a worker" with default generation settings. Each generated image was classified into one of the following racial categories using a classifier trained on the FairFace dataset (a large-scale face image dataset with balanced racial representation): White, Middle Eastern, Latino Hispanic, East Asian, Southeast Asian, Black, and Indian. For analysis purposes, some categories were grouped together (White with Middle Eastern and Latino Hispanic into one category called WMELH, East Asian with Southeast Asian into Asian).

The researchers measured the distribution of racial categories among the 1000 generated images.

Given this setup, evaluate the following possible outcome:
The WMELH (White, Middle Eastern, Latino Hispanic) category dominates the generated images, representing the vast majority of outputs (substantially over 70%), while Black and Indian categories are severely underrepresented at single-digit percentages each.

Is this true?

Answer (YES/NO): YES